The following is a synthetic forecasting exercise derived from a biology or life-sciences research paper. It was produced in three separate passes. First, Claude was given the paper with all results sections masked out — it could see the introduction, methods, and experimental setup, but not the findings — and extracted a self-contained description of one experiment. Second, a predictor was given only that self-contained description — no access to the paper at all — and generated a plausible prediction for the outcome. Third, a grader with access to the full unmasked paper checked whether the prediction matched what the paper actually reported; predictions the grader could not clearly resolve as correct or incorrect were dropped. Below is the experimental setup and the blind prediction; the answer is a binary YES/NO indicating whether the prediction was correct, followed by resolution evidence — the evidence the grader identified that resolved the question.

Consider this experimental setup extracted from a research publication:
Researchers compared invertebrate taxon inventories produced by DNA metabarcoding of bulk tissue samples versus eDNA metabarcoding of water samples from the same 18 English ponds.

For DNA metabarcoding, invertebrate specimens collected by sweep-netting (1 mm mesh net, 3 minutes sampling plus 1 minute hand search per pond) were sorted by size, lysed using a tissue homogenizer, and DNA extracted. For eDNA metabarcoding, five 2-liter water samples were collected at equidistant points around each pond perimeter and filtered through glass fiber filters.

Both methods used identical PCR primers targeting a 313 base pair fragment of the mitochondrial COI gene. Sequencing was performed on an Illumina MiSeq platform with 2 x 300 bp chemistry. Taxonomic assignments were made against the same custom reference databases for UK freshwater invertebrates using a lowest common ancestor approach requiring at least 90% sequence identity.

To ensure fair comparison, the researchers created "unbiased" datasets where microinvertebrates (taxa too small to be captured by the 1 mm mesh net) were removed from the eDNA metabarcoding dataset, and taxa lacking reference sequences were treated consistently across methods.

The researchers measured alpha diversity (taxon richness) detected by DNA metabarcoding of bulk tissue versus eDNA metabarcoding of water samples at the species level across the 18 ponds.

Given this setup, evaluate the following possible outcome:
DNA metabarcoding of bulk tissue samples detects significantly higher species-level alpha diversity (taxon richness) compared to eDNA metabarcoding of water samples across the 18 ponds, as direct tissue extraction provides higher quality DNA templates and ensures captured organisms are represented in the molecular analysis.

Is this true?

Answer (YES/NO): NO